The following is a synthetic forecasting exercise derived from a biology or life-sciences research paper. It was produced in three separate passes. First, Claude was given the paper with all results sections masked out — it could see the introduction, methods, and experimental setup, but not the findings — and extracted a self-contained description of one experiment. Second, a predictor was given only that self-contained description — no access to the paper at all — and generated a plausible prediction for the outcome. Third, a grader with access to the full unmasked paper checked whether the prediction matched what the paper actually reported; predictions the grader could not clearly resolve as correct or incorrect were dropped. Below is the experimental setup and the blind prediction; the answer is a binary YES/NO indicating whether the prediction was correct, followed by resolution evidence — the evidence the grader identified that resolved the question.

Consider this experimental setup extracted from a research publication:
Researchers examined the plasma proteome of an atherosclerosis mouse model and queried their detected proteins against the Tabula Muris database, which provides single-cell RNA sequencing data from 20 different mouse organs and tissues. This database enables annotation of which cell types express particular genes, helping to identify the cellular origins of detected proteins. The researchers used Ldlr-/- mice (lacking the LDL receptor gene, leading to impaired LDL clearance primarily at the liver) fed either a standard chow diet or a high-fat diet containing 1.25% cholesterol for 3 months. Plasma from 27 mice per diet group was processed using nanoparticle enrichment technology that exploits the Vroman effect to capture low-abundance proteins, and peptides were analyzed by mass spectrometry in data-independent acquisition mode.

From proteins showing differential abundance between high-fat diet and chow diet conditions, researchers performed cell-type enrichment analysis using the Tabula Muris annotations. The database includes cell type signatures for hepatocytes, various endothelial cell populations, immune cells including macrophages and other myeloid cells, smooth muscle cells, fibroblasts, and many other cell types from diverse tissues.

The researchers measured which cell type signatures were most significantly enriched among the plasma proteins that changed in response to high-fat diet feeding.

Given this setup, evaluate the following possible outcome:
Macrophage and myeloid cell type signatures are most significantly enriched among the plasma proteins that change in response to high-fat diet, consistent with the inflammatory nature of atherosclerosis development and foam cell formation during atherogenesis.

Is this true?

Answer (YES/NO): NO